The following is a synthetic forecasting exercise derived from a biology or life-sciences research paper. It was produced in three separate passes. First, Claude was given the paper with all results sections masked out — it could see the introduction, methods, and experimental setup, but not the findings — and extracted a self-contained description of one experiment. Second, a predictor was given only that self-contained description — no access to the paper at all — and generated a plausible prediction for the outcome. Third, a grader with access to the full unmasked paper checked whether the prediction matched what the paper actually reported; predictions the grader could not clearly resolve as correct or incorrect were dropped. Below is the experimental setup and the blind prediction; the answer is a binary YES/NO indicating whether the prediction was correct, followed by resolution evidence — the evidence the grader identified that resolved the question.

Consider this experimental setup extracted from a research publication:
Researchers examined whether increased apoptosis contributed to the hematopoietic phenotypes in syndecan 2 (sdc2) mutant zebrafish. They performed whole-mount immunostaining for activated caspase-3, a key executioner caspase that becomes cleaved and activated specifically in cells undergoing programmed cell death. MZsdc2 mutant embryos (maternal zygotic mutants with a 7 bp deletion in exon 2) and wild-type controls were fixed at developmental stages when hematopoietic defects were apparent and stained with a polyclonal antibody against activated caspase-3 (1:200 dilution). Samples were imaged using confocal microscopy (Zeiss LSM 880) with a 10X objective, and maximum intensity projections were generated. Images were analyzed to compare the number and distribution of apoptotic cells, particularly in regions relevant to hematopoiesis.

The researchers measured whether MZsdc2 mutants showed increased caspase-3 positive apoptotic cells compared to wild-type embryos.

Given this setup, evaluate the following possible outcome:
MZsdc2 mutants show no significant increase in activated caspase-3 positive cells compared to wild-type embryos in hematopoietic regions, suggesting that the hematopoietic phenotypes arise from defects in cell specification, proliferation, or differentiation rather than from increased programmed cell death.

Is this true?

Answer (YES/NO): NO